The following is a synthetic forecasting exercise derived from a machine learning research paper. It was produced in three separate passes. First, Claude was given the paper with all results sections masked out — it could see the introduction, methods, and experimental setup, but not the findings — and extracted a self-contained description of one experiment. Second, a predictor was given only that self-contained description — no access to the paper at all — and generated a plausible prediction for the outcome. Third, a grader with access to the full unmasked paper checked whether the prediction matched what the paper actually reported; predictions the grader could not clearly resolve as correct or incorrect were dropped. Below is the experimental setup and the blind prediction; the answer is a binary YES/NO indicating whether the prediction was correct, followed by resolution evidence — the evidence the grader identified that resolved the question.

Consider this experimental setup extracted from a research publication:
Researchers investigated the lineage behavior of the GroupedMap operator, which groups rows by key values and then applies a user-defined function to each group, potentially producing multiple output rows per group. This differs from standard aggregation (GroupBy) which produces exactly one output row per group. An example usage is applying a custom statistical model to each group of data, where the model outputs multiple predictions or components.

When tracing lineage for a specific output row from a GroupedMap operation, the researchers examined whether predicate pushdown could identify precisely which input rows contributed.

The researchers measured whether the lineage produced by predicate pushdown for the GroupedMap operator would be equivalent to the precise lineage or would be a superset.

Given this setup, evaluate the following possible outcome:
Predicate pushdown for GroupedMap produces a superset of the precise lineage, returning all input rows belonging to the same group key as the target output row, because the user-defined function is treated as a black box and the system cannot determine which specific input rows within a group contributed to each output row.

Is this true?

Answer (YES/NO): YES